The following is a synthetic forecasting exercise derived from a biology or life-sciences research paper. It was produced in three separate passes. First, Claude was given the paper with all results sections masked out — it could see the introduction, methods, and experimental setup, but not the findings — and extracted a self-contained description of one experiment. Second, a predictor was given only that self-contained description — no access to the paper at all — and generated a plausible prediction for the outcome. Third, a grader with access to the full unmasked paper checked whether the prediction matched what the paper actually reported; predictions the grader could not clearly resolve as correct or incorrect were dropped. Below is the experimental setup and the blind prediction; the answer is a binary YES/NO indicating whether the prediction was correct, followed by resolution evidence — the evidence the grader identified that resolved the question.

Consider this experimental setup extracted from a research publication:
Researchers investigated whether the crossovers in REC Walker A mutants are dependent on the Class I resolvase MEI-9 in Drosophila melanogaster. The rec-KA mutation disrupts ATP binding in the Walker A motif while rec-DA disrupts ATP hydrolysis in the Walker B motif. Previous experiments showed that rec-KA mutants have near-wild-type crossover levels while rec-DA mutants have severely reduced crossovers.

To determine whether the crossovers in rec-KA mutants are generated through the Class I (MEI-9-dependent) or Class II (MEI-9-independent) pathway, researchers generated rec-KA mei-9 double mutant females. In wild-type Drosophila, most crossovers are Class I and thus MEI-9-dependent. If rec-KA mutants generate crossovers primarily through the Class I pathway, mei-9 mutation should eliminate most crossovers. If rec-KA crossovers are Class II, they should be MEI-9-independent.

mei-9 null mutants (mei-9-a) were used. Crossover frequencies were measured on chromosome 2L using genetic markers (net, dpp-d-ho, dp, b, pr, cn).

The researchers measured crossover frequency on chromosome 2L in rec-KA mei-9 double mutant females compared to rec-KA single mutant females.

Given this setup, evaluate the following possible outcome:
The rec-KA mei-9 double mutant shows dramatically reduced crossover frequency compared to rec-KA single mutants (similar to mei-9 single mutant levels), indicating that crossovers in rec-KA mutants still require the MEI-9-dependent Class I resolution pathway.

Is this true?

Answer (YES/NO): YES